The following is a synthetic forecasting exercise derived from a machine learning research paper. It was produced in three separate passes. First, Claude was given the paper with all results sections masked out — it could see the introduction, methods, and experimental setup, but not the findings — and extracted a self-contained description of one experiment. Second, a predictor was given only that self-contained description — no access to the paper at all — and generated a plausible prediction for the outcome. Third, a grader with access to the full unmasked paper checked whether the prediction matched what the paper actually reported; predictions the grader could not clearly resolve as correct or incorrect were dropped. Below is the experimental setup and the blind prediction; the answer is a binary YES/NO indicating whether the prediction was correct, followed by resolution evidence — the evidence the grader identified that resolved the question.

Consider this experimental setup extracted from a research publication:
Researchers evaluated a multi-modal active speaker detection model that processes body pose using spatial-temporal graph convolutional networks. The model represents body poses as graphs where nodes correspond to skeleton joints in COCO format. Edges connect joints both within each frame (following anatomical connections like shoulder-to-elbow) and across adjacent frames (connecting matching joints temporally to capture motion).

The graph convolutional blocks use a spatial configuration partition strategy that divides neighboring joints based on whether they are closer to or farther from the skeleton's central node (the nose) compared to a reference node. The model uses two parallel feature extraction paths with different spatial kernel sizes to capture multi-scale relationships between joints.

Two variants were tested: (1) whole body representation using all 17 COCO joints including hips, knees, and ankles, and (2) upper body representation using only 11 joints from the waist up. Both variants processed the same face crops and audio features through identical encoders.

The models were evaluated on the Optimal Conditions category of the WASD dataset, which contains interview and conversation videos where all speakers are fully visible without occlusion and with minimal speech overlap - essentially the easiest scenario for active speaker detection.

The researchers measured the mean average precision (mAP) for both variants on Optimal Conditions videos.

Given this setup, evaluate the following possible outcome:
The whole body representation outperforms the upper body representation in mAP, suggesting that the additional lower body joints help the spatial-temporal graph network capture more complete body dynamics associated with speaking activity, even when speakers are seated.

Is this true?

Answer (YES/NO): YES